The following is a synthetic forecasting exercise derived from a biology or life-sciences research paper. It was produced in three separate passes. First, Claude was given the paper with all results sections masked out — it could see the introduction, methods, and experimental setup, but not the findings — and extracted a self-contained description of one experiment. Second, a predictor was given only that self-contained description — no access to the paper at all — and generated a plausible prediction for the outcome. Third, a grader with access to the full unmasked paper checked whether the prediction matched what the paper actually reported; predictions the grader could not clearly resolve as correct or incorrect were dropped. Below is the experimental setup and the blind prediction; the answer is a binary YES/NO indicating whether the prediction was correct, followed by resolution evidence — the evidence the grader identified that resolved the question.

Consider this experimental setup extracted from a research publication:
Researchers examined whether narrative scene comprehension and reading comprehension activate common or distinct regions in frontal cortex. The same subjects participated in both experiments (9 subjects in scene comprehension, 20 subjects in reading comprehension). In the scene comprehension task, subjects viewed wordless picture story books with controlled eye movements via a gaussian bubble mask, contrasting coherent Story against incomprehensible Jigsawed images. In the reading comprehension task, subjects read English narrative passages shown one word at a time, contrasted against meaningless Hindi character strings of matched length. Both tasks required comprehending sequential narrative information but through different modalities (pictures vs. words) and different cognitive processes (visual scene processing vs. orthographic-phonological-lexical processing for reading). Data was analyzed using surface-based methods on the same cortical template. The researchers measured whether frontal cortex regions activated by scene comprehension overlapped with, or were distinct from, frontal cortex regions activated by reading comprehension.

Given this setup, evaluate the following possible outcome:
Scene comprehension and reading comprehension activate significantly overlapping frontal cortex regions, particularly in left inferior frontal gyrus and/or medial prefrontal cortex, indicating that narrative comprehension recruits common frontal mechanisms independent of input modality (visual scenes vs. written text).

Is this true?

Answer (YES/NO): YES